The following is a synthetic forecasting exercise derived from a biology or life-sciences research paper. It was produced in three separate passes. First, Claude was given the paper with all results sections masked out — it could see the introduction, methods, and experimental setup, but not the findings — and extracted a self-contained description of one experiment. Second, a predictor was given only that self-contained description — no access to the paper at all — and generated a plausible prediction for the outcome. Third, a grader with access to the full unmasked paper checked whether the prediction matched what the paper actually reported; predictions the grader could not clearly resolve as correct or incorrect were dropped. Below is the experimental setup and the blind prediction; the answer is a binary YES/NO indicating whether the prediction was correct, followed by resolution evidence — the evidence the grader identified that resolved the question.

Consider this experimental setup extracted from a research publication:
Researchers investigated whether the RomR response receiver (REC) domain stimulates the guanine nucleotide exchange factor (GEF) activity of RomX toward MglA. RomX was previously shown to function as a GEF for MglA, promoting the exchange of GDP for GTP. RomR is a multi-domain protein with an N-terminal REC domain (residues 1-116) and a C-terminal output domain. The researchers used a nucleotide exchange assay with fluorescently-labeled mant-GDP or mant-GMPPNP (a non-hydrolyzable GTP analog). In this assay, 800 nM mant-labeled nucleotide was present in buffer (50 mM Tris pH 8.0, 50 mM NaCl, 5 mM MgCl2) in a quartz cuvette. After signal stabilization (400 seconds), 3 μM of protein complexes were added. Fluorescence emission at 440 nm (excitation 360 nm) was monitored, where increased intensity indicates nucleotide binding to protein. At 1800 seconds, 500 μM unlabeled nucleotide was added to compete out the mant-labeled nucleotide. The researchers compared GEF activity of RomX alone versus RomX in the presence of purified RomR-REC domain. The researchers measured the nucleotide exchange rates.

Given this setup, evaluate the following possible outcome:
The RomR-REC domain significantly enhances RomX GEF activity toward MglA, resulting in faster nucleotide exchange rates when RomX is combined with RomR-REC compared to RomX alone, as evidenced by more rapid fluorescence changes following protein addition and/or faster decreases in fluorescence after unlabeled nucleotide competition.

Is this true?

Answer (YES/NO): NO